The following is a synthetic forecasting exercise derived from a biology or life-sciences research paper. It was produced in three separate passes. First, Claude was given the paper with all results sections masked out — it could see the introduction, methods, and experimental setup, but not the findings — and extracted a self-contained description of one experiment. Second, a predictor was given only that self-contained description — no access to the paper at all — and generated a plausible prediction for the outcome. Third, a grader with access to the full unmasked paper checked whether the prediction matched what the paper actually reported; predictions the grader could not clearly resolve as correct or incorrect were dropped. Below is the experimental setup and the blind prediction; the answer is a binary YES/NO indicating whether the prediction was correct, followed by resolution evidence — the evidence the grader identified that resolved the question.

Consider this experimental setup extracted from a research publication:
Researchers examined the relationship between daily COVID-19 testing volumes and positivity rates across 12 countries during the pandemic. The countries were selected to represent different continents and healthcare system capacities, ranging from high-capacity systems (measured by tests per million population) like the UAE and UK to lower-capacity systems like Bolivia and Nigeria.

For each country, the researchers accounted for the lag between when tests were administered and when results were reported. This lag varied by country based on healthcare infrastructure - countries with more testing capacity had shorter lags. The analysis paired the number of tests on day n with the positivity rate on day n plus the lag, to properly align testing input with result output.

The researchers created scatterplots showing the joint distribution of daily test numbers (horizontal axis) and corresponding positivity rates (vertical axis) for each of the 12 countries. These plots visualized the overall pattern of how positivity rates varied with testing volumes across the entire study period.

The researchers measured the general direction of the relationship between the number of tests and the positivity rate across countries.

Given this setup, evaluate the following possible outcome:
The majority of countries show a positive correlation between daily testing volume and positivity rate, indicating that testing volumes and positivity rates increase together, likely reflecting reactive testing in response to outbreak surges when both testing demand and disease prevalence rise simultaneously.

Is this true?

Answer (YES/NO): NO